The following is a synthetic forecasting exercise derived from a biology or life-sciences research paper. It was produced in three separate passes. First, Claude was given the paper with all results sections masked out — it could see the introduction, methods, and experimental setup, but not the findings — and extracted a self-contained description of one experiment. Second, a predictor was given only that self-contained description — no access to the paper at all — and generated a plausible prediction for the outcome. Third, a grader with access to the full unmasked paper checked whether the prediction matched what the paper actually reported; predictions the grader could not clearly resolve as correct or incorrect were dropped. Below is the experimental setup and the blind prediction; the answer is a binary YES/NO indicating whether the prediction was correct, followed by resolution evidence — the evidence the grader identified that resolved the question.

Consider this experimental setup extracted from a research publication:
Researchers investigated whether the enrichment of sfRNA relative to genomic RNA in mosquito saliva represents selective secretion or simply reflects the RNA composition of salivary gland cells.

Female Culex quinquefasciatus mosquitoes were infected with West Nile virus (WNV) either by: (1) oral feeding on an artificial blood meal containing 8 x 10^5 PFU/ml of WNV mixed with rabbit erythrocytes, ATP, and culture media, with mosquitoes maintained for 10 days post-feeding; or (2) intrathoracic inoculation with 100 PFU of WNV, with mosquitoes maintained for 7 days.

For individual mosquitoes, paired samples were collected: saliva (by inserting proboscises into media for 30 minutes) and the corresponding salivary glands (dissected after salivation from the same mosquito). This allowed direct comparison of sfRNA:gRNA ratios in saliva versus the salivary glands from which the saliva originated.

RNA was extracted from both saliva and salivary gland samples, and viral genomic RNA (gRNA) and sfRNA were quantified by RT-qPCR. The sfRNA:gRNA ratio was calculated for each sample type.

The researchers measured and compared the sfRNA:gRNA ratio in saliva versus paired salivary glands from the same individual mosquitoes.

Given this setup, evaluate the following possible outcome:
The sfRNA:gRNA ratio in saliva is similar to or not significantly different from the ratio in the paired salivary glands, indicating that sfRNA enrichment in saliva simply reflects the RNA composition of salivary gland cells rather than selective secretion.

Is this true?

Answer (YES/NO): YES